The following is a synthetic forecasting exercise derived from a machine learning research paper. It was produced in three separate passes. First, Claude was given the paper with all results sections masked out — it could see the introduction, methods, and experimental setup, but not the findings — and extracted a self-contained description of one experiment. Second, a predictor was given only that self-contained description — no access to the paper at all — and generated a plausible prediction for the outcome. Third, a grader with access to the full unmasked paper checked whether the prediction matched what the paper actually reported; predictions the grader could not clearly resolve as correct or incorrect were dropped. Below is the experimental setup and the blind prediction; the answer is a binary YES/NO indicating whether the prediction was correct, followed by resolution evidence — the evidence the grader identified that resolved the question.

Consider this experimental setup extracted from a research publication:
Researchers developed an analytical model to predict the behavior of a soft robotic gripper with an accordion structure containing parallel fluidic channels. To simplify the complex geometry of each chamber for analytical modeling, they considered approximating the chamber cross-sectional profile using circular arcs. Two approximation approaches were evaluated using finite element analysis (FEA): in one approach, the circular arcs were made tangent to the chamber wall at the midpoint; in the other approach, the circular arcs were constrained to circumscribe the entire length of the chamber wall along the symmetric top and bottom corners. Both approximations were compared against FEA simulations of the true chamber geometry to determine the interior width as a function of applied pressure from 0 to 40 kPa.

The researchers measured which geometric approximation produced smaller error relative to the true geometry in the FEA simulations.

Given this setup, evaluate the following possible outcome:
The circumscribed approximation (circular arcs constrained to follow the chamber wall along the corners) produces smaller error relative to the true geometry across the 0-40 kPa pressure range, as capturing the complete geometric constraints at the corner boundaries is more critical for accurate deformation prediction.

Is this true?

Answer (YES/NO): NO